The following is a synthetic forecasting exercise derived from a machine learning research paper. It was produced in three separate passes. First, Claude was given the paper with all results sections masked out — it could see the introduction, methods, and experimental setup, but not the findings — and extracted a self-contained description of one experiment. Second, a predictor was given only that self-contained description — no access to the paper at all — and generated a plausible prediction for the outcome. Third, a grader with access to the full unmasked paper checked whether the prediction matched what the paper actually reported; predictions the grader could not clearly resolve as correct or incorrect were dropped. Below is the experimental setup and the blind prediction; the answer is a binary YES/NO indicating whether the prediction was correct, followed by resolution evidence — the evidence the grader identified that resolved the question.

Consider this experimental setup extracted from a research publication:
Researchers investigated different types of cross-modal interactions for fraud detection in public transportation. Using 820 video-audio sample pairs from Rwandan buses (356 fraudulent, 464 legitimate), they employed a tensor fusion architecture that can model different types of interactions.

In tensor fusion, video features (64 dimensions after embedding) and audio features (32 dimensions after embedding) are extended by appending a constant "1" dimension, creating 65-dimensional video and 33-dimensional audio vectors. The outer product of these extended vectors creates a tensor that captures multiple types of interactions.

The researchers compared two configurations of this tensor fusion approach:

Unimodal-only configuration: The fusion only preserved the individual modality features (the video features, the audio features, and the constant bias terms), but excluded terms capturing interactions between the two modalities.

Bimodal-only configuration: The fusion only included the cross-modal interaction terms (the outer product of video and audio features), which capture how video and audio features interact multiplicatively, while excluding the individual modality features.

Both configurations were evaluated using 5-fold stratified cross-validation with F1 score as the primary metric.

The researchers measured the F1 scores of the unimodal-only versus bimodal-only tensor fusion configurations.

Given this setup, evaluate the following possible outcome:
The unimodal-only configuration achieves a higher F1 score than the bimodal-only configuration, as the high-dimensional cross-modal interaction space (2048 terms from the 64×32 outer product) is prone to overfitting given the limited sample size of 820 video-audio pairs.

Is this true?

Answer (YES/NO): NO